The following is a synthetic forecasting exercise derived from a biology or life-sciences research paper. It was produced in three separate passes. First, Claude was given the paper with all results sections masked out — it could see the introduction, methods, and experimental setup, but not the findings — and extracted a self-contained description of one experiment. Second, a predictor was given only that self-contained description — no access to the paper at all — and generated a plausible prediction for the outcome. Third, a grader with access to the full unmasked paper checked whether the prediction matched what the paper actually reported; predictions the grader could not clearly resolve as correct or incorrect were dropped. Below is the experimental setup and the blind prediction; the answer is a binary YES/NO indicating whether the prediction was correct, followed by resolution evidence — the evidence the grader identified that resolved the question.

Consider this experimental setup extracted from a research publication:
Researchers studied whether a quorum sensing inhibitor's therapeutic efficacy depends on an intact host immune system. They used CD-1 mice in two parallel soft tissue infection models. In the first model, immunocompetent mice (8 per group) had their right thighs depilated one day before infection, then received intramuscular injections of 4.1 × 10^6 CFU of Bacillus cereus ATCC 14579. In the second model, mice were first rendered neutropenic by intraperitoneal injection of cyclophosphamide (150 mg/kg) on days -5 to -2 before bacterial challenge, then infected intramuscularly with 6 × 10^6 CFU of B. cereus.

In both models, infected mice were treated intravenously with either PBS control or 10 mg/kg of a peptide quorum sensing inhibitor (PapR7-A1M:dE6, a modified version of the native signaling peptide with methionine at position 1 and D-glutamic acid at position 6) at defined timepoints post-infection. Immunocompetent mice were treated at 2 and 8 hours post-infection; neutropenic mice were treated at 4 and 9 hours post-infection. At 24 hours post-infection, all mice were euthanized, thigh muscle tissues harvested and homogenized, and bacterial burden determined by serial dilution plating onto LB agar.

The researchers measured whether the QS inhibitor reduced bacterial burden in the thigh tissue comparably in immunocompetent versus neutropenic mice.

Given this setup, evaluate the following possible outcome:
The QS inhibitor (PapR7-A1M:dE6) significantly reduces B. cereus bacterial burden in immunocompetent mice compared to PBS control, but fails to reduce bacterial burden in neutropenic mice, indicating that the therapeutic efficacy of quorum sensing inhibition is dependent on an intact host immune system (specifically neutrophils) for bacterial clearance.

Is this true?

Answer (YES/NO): YES